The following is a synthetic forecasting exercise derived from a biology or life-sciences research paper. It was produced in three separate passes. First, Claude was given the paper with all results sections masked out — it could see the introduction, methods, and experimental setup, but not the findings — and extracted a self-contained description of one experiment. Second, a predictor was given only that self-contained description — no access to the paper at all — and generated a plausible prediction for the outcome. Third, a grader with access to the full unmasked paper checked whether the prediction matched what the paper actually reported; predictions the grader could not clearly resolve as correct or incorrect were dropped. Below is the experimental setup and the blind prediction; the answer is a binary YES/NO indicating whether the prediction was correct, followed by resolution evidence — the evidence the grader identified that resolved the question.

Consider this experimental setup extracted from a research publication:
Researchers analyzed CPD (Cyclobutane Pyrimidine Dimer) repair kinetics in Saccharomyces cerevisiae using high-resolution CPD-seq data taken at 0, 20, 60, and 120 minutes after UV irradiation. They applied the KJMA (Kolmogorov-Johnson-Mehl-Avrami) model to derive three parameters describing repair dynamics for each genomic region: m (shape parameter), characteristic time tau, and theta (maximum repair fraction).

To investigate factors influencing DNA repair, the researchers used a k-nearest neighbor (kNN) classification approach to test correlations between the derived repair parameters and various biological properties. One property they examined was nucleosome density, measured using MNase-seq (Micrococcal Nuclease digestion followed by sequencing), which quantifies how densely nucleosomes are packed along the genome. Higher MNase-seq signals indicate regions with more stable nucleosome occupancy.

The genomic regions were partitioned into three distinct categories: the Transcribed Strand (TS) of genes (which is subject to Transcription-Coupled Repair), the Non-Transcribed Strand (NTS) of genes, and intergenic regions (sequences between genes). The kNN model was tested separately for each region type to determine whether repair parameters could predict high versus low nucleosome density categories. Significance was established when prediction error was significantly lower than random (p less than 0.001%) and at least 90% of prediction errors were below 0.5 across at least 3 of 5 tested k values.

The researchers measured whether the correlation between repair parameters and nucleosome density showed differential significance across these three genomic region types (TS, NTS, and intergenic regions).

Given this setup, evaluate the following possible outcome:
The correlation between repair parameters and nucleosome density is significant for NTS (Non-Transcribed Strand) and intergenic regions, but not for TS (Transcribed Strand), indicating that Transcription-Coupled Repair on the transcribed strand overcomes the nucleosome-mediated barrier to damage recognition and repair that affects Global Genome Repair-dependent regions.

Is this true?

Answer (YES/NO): NO